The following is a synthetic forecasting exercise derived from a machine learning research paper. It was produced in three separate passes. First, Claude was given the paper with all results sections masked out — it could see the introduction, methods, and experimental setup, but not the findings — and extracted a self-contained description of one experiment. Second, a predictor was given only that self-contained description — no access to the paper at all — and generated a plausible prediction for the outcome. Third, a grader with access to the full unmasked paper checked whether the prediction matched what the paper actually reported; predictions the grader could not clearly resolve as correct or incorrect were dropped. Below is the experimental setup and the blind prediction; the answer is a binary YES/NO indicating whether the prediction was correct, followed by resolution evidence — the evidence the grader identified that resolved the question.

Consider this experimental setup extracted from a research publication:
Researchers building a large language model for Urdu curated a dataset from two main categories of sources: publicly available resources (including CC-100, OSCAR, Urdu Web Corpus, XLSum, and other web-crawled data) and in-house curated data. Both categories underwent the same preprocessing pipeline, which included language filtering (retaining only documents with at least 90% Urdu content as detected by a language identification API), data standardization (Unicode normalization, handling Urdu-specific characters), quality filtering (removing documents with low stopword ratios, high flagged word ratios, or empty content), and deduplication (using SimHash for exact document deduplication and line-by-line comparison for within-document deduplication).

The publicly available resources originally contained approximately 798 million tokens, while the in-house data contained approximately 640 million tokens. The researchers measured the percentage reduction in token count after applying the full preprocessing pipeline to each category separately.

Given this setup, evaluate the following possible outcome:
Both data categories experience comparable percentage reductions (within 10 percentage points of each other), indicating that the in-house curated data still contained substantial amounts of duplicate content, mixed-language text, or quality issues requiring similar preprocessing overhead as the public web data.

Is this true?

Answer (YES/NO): NO